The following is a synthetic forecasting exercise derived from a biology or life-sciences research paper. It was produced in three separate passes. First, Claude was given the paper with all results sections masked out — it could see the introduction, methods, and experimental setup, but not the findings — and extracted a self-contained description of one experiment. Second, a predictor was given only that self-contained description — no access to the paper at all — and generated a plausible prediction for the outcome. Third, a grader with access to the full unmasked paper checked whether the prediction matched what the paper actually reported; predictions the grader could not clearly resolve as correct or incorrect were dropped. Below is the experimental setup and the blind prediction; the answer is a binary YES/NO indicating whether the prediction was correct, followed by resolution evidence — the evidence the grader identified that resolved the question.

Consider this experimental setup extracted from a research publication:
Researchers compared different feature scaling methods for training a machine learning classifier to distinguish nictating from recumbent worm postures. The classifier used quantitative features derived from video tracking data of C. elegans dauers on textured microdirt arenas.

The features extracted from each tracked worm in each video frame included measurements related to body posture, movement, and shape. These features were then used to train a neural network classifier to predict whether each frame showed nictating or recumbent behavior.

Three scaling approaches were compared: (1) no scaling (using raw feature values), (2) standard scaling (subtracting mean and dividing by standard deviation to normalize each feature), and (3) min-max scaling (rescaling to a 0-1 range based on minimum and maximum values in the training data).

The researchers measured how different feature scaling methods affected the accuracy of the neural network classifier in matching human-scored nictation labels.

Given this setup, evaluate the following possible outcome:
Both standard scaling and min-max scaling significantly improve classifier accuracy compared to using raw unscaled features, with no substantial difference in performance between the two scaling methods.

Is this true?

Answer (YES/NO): NO